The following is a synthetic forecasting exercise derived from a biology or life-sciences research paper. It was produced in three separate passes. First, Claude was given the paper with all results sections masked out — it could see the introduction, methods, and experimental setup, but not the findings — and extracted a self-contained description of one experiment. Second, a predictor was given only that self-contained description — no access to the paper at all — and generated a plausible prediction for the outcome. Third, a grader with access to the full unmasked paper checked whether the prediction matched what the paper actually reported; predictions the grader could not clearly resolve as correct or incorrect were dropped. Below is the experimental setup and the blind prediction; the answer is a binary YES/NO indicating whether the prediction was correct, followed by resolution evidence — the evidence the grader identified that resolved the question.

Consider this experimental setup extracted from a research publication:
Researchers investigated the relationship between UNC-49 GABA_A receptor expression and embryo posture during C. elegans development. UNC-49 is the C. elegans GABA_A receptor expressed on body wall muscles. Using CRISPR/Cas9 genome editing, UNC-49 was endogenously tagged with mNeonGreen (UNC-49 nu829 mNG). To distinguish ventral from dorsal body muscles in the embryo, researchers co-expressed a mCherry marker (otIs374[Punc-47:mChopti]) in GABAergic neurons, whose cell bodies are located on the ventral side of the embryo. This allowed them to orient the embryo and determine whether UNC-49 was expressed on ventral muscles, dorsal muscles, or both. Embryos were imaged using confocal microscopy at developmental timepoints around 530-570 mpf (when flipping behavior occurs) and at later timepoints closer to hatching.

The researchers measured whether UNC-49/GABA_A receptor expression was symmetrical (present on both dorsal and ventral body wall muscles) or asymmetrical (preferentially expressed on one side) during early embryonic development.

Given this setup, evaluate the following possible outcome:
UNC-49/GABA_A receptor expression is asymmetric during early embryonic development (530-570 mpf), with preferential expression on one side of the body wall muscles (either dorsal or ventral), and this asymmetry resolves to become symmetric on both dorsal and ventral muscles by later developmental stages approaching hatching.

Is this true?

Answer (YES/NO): NO